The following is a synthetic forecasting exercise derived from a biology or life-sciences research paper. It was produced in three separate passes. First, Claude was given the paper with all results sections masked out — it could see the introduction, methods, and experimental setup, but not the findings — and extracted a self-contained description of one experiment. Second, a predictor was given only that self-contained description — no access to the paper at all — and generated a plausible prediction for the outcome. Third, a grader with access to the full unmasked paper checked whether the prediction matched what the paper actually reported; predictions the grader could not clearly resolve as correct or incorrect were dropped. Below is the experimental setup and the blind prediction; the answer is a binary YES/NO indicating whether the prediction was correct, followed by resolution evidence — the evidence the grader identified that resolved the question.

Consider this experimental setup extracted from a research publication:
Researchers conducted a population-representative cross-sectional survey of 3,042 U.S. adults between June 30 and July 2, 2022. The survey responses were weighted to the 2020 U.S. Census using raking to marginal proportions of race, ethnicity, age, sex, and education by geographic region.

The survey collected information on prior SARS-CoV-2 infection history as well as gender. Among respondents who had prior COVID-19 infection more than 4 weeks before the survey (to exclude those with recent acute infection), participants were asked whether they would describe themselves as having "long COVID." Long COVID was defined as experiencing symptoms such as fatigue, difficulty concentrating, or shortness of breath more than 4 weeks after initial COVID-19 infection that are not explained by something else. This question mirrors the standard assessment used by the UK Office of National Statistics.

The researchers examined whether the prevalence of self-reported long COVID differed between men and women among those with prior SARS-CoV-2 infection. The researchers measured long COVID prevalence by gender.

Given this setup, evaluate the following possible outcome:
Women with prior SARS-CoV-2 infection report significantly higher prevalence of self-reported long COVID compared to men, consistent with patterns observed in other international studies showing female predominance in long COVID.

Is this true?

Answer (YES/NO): YES